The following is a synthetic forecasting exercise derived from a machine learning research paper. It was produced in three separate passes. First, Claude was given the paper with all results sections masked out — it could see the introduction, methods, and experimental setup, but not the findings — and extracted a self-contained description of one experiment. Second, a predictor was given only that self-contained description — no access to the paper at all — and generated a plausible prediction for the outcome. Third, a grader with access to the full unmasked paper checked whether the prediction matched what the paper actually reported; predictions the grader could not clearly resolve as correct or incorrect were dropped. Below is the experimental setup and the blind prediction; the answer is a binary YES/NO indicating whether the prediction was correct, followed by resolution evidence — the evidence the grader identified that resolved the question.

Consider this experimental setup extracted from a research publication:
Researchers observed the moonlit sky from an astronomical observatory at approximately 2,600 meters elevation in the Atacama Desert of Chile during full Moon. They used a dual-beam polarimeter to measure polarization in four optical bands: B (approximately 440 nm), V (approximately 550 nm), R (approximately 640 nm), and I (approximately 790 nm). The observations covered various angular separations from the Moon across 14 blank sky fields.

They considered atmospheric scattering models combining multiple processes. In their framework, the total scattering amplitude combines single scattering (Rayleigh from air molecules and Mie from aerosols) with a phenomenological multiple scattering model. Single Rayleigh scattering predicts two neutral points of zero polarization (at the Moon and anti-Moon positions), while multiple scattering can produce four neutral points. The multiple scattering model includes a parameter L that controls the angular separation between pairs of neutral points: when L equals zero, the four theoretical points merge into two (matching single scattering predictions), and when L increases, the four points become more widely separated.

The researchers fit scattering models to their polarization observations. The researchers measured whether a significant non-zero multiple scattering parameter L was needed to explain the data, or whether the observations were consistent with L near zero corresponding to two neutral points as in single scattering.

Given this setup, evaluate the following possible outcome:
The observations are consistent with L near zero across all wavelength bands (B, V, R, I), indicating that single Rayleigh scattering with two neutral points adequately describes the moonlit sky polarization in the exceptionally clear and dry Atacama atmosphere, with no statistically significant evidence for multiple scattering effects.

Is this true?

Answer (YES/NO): NO